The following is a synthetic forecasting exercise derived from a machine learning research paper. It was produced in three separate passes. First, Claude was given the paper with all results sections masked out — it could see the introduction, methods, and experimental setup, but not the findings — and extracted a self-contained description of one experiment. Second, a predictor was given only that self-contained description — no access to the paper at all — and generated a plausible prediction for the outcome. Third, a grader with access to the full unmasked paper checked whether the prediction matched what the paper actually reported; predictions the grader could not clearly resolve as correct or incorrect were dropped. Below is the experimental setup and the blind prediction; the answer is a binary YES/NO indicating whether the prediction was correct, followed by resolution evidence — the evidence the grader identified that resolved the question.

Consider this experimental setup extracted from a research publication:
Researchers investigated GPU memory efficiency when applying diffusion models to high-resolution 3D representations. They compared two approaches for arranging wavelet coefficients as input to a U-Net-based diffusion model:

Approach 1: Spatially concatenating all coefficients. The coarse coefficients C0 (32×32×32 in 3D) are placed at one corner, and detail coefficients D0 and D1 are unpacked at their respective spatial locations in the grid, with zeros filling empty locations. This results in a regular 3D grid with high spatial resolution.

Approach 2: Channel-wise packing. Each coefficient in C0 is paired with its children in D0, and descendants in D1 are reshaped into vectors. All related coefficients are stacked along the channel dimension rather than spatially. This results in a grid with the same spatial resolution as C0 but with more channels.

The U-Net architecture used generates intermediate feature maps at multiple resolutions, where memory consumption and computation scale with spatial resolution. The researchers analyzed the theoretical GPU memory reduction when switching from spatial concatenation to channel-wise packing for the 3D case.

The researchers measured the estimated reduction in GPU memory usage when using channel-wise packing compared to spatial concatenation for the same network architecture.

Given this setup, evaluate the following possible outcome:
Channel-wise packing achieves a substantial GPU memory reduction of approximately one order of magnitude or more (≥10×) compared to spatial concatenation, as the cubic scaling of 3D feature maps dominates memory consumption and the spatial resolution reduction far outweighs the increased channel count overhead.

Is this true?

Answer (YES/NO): YES